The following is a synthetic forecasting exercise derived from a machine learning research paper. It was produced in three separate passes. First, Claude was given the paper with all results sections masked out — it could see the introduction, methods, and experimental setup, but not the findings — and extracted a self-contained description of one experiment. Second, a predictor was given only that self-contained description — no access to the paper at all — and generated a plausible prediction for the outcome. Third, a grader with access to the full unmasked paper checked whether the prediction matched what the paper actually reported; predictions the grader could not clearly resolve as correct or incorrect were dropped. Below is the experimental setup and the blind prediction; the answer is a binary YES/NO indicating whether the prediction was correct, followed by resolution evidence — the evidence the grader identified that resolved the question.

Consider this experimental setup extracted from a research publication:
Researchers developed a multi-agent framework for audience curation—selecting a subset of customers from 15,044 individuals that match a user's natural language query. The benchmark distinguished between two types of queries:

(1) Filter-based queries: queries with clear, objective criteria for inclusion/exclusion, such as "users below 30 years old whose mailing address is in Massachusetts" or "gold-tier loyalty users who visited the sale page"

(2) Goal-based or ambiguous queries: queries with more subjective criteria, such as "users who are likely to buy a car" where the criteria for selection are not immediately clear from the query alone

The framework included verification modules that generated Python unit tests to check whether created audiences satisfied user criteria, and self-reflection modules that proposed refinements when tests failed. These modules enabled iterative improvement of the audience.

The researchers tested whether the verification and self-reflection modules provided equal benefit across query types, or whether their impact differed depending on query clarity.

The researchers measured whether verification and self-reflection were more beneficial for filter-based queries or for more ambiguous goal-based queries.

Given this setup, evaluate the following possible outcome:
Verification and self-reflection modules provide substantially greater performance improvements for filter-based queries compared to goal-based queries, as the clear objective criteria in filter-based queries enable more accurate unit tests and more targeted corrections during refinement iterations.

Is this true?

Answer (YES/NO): NO